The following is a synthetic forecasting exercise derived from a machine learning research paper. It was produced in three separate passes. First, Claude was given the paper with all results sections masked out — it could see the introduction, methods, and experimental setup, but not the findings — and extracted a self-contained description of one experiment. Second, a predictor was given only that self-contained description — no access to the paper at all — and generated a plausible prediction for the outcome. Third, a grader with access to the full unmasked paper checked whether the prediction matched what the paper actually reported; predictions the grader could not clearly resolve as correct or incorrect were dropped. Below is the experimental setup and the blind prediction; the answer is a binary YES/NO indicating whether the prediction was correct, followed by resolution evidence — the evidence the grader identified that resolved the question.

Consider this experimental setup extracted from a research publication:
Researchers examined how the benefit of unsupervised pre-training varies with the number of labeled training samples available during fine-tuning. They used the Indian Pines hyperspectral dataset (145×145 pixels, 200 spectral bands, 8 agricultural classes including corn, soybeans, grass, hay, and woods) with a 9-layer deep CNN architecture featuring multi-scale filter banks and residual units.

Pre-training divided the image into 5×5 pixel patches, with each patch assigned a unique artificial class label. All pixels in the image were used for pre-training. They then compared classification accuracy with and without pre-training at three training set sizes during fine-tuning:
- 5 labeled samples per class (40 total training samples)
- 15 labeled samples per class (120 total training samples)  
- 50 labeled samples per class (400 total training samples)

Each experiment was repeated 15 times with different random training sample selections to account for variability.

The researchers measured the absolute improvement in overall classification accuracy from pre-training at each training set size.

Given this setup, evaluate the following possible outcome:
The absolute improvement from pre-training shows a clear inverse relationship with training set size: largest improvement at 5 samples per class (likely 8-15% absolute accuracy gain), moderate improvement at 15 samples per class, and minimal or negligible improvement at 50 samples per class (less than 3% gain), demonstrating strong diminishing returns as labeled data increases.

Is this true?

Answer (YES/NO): NO